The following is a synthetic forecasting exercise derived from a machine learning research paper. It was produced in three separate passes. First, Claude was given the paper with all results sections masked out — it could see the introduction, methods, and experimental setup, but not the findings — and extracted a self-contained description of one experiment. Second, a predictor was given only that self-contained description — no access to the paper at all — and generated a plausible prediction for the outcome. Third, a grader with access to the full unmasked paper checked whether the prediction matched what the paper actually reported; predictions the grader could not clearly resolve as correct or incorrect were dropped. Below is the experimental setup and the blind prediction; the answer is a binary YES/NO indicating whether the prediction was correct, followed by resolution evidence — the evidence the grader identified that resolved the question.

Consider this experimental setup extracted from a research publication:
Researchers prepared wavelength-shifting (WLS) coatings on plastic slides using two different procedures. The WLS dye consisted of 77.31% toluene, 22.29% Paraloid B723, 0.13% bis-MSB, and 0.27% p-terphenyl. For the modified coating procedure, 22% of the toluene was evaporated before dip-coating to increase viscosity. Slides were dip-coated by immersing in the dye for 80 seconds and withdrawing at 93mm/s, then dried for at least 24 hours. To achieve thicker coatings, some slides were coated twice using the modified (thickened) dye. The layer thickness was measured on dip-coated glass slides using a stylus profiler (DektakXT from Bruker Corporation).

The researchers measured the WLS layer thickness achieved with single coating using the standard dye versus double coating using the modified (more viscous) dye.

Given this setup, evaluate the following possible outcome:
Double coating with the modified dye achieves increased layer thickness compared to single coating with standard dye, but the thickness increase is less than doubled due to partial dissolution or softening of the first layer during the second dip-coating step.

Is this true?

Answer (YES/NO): NO